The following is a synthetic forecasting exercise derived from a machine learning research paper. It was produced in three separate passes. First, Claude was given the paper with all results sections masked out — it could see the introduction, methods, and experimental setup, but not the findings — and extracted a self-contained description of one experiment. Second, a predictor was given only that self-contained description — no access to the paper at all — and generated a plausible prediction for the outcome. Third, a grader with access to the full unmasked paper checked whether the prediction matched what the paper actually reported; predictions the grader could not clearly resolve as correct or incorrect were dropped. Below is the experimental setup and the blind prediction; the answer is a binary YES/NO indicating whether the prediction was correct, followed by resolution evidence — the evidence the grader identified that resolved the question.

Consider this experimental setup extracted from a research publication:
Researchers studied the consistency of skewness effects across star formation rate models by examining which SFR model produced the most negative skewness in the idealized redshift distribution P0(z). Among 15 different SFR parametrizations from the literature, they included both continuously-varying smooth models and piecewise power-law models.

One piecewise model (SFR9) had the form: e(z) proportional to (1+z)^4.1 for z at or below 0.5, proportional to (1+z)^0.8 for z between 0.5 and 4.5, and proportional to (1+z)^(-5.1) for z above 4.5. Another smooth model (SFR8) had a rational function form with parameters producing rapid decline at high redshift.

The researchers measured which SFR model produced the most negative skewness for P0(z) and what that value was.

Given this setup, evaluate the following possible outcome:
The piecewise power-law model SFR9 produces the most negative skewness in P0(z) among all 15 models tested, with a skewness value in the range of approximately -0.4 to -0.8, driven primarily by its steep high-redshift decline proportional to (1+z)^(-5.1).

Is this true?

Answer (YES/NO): NO